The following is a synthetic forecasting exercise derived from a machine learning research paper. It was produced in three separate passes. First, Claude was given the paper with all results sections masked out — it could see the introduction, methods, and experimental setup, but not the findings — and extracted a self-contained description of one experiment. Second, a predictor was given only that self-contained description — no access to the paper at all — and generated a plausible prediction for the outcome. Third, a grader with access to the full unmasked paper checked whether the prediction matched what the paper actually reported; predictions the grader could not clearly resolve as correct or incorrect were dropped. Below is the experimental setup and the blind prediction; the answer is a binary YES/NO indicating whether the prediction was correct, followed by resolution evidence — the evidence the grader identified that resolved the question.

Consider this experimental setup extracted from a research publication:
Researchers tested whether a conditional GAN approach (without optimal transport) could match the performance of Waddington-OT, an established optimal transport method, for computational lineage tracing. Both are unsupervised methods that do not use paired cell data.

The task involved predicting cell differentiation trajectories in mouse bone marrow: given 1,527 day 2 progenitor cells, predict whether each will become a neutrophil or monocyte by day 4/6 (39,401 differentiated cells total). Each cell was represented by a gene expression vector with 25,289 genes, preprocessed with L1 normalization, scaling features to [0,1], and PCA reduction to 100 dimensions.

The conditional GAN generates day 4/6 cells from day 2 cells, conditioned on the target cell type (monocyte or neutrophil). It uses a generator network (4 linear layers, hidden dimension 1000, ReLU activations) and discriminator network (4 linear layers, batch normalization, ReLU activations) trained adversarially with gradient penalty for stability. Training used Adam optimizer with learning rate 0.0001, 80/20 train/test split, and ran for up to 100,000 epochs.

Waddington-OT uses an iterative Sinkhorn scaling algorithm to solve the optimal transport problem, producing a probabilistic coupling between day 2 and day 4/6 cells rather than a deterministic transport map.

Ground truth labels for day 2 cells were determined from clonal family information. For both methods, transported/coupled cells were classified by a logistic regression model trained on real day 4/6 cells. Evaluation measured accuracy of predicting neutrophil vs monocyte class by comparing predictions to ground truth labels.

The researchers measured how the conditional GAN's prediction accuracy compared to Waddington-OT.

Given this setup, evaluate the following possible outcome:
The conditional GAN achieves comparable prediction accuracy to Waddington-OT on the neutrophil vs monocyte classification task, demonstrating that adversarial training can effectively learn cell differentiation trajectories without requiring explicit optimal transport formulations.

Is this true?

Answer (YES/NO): NO